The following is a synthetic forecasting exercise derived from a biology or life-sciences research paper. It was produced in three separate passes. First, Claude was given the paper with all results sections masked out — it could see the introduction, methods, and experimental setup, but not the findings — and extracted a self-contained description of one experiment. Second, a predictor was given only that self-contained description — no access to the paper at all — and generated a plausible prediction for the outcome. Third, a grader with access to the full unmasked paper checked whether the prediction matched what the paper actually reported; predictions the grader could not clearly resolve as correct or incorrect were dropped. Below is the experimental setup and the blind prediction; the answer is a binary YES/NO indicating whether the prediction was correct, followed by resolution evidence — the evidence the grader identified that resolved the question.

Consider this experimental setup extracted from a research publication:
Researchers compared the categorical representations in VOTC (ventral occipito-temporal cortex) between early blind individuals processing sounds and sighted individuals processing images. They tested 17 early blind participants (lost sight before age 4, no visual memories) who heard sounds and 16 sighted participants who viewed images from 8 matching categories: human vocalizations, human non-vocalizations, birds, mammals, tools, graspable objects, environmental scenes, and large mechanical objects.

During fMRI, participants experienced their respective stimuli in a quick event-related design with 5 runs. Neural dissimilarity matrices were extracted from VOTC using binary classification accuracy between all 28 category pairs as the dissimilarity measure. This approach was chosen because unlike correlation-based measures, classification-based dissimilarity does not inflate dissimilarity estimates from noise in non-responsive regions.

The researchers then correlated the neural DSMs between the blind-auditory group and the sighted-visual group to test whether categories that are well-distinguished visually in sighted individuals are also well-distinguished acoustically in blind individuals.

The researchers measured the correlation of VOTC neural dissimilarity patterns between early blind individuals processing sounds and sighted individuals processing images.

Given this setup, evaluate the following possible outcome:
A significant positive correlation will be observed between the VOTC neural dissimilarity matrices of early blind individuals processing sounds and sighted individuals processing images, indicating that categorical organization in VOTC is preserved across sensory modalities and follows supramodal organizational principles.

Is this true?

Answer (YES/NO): YES